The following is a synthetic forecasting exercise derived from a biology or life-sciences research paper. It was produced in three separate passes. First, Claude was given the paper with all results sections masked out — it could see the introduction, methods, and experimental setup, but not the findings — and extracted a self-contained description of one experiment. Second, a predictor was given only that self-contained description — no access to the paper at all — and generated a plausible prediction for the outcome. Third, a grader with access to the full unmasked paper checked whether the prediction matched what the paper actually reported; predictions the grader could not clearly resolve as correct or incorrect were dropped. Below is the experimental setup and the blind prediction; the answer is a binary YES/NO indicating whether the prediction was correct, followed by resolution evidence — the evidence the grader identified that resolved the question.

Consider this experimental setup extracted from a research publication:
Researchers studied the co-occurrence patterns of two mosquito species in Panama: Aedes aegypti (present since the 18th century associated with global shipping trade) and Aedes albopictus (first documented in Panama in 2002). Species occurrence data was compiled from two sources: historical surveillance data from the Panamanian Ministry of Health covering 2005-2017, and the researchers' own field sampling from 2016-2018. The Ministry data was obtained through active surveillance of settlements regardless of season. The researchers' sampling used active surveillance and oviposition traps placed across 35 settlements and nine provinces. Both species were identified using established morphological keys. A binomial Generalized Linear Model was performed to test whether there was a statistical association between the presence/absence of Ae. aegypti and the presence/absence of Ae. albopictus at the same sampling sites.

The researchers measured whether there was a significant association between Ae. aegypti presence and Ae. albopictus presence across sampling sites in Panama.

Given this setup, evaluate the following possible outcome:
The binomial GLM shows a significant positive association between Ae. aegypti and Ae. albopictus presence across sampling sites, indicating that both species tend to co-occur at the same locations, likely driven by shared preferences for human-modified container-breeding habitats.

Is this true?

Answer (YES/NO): YES